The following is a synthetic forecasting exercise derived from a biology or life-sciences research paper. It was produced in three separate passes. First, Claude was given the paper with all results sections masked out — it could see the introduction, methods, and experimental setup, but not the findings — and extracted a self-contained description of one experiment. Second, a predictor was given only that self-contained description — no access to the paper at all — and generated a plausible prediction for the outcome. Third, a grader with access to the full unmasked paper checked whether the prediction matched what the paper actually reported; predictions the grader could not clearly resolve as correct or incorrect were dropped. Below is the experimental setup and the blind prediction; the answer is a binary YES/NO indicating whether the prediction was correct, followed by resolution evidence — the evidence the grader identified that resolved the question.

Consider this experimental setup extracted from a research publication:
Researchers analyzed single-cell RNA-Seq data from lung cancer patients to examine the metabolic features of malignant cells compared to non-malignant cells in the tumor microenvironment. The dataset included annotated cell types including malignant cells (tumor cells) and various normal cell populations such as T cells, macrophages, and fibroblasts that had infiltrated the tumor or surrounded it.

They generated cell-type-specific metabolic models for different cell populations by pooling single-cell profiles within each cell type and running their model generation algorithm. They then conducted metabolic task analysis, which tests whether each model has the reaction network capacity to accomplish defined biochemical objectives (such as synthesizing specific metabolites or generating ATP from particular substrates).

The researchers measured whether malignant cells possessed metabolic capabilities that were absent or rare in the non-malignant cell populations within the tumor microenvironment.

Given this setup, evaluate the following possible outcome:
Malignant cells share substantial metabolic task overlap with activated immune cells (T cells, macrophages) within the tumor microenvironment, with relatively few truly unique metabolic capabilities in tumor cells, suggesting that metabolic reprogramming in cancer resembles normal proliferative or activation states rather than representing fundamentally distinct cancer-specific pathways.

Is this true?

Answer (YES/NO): NO